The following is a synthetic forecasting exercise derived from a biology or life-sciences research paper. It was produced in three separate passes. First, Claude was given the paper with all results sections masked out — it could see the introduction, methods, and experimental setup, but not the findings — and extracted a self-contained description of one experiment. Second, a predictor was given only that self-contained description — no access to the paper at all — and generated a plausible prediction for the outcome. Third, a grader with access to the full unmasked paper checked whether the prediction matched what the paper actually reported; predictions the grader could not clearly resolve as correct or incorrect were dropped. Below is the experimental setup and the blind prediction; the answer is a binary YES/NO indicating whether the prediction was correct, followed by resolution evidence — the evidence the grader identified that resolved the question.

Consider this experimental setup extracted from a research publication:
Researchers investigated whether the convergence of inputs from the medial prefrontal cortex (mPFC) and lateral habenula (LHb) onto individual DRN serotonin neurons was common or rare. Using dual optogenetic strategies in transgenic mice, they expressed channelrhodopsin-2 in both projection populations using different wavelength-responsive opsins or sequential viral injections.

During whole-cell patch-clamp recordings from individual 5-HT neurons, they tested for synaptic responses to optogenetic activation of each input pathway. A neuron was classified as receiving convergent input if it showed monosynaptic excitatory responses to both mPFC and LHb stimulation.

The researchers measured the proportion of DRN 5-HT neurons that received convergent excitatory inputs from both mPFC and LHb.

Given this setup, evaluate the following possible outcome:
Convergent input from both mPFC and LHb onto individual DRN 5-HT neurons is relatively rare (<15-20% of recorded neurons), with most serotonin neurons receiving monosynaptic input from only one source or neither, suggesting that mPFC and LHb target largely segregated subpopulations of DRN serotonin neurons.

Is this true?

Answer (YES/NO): NO